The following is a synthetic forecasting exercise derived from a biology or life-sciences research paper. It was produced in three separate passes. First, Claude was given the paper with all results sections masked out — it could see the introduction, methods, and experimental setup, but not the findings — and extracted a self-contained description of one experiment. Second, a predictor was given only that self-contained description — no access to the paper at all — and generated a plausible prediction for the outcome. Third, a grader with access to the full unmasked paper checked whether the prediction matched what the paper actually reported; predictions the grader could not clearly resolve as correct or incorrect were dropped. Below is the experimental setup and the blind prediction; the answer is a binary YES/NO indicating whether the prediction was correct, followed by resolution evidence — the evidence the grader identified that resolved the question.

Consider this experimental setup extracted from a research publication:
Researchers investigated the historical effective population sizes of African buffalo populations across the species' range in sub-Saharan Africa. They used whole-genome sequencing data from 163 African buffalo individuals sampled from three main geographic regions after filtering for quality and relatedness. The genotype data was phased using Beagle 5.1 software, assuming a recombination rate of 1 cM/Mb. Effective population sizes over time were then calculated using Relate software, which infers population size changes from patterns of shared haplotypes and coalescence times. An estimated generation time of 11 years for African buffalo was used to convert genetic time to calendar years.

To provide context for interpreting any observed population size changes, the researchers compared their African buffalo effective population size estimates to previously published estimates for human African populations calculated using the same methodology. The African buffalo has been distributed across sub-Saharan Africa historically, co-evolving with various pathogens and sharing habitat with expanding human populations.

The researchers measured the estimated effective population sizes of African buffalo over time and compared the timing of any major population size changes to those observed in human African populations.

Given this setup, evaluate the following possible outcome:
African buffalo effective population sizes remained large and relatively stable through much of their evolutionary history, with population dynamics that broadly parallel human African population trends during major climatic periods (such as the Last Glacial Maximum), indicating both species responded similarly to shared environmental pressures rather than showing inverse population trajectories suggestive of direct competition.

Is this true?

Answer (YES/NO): NO